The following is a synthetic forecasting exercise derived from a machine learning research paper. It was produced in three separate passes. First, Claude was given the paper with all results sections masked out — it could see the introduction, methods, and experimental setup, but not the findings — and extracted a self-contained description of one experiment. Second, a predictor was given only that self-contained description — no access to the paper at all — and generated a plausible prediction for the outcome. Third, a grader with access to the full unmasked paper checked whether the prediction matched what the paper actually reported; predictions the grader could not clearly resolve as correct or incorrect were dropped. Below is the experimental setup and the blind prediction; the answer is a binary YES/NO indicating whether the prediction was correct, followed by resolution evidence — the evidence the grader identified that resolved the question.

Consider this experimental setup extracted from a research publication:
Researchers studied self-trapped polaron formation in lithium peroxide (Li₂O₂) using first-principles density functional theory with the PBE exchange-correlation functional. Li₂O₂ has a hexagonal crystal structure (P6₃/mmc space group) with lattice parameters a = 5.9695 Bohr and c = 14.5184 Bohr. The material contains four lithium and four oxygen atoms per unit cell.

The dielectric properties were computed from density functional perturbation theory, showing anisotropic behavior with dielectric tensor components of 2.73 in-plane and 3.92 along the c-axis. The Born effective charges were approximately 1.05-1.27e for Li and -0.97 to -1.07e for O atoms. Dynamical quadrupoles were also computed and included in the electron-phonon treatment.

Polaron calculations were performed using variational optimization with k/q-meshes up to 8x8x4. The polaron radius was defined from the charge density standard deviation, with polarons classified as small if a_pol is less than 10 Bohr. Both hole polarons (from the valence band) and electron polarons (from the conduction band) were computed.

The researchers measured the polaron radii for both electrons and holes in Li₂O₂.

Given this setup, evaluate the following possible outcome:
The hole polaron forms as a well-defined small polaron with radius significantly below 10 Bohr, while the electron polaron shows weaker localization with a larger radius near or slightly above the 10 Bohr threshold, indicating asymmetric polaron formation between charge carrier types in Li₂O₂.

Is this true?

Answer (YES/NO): NO